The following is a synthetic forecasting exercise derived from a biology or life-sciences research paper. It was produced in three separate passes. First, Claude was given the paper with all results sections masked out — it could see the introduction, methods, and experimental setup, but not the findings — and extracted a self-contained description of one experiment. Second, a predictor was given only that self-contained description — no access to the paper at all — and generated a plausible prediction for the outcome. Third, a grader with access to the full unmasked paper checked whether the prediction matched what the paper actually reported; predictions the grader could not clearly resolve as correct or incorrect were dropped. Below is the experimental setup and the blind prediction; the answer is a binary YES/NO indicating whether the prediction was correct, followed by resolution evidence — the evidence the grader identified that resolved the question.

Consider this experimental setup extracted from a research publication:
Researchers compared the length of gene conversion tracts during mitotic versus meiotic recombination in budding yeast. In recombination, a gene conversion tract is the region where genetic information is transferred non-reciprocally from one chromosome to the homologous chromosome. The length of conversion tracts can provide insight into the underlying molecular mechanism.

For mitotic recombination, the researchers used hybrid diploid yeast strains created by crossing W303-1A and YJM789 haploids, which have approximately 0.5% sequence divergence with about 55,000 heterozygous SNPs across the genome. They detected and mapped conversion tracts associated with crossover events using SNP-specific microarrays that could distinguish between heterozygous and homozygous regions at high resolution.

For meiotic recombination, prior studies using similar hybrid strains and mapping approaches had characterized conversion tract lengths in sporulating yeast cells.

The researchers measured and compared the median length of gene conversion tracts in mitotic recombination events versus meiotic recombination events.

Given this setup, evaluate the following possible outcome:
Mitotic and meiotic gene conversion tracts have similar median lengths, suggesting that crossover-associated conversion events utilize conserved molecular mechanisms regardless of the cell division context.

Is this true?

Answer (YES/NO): NO